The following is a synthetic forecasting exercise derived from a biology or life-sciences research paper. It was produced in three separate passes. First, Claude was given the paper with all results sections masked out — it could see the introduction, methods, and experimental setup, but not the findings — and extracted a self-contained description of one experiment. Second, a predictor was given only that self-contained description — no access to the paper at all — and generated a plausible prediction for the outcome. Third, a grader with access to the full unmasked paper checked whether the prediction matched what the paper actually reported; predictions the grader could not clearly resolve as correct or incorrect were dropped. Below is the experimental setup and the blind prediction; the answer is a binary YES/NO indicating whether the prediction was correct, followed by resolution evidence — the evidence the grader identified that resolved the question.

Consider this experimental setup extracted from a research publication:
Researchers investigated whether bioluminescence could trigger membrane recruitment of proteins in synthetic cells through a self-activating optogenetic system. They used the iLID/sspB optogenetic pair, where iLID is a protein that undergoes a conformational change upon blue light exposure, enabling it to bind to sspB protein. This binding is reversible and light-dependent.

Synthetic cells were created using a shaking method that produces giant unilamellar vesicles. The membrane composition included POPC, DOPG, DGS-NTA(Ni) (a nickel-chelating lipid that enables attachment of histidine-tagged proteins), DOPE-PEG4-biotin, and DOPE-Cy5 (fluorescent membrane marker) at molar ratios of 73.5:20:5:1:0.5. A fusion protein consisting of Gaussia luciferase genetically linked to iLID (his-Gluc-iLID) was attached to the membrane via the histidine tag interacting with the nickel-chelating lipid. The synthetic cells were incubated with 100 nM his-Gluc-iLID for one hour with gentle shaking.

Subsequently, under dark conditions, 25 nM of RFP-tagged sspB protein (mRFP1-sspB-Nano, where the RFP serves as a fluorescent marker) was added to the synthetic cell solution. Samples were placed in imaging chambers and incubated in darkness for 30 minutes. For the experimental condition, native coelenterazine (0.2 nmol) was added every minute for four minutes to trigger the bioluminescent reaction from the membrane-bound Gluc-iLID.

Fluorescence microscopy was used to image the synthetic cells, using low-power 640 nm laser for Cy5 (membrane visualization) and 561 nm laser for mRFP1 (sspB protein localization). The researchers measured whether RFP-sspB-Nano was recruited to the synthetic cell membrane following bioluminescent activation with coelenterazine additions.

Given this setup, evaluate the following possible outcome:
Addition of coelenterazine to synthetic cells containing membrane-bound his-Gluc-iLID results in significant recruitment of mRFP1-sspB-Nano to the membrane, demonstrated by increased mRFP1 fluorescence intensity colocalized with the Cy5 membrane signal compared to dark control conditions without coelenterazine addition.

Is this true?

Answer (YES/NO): YES